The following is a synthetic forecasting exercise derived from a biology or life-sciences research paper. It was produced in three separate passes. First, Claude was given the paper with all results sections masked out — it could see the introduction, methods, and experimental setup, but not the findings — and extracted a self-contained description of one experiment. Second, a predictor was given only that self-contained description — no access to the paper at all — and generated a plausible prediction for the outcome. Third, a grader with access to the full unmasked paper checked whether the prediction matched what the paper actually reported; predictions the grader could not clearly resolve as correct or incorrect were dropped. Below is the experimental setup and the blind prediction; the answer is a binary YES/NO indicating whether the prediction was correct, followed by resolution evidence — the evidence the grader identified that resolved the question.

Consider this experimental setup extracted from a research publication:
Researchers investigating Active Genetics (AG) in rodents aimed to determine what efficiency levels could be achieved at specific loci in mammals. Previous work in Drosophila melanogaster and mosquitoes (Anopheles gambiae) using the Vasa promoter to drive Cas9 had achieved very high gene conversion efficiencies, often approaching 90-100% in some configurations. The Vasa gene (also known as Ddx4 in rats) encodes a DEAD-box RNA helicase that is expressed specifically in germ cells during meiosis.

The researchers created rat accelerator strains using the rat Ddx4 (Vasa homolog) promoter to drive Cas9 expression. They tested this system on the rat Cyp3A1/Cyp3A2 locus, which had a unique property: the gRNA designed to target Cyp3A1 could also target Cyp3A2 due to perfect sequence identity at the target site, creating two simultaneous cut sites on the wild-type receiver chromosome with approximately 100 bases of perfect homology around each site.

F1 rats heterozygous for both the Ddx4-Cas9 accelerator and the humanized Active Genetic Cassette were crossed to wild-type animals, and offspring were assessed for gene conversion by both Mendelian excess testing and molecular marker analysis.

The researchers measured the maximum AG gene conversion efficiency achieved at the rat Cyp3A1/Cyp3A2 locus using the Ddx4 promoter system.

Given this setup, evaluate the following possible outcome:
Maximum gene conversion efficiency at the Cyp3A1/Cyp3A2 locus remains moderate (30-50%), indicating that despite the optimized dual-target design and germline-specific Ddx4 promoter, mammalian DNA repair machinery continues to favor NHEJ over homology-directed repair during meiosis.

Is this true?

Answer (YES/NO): NO